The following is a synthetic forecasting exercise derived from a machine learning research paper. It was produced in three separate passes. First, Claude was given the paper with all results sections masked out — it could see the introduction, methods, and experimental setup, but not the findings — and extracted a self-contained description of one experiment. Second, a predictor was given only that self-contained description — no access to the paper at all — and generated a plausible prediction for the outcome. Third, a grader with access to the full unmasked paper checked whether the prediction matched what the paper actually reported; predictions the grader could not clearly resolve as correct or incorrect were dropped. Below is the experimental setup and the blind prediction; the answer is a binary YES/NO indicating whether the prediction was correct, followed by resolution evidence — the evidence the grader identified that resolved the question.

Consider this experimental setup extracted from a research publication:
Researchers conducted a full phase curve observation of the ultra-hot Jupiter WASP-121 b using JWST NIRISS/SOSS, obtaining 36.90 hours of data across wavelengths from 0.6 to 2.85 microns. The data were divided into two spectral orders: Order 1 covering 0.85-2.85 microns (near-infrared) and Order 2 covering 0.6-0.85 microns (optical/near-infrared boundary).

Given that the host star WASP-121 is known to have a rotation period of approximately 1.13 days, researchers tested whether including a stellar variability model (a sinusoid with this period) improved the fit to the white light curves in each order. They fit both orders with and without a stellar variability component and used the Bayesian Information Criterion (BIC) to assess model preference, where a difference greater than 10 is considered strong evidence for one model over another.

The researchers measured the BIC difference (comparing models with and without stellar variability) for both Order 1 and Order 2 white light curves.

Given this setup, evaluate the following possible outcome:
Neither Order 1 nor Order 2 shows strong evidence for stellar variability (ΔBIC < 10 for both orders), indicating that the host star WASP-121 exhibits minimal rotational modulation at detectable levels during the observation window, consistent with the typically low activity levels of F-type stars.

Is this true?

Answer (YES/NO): NO